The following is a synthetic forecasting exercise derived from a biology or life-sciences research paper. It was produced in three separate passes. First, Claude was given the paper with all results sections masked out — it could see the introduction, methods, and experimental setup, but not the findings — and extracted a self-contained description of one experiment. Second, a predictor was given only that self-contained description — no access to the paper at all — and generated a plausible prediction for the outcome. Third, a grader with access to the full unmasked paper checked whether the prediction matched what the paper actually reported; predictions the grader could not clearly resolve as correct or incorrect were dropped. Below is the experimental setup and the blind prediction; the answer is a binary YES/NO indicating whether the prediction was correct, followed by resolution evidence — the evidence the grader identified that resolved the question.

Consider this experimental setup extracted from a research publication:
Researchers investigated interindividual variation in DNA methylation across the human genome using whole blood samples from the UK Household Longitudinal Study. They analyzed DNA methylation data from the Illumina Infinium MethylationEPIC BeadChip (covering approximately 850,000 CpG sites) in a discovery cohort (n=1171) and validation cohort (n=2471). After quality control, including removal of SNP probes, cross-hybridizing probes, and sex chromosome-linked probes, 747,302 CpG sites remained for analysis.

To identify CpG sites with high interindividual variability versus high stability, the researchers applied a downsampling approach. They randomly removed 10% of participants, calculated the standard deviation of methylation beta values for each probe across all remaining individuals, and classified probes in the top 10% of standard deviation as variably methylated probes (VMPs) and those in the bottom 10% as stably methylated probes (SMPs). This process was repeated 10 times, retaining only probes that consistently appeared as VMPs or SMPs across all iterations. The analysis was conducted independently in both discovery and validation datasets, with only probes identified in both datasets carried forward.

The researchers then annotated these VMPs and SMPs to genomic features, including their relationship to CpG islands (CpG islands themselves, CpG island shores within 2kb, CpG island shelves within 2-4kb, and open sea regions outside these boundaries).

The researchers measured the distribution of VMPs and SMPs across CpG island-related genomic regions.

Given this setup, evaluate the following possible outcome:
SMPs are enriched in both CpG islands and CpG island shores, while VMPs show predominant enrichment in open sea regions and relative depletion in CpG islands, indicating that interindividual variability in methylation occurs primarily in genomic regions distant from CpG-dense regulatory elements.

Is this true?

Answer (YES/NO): NO